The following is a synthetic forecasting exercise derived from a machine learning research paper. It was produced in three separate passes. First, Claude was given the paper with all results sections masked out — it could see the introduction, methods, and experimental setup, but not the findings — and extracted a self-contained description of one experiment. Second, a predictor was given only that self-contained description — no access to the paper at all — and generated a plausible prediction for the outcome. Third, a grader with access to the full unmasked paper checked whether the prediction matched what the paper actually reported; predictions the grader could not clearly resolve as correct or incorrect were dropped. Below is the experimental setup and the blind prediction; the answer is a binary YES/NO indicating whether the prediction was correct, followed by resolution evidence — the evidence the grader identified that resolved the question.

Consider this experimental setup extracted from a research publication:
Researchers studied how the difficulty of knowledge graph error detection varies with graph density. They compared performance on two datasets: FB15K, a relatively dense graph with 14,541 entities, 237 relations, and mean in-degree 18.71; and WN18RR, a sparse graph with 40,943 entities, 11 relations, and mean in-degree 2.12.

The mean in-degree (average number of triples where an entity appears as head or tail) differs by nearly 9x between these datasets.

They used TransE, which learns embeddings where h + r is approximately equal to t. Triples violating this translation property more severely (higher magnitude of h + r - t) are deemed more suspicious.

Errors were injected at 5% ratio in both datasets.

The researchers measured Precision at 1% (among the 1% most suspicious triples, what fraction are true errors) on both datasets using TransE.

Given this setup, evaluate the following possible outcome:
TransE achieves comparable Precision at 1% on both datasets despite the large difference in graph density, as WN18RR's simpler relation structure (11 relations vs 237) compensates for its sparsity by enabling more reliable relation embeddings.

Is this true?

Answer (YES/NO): NO